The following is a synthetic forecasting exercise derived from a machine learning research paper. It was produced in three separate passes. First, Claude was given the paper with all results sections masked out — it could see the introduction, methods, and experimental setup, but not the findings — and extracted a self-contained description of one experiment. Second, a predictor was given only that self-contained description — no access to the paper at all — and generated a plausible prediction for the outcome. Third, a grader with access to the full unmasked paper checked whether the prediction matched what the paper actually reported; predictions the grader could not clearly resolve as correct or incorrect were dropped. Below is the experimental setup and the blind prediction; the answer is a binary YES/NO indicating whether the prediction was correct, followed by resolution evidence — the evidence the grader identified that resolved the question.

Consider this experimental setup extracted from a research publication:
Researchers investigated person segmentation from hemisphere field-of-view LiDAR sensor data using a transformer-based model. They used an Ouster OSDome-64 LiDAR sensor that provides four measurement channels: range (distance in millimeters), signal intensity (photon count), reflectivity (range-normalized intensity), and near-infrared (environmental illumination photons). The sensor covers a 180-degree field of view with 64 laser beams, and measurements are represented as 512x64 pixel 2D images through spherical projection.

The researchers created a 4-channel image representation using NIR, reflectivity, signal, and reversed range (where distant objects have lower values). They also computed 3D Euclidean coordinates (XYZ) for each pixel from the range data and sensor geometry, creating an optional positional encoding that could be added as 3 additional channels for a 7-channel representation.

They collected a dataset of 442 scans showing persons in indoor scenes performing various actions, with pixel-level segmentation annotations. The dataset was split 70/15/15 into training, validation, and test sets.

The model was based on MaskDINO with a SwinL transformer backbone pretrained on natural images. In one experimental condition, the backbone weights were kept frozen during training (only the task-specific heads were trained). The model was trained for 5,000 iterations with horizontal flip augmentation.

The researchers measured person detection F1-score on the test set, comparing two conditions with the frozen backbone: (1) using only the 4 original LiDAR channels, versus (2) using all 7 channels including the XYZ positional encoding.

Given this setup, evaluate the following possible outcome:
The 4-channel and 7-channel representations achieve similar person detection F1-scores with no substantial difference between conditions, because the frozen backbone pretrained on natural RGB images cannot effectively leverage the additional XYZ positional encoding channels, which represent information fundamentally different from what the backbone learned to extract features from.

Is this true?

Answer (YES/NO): NO